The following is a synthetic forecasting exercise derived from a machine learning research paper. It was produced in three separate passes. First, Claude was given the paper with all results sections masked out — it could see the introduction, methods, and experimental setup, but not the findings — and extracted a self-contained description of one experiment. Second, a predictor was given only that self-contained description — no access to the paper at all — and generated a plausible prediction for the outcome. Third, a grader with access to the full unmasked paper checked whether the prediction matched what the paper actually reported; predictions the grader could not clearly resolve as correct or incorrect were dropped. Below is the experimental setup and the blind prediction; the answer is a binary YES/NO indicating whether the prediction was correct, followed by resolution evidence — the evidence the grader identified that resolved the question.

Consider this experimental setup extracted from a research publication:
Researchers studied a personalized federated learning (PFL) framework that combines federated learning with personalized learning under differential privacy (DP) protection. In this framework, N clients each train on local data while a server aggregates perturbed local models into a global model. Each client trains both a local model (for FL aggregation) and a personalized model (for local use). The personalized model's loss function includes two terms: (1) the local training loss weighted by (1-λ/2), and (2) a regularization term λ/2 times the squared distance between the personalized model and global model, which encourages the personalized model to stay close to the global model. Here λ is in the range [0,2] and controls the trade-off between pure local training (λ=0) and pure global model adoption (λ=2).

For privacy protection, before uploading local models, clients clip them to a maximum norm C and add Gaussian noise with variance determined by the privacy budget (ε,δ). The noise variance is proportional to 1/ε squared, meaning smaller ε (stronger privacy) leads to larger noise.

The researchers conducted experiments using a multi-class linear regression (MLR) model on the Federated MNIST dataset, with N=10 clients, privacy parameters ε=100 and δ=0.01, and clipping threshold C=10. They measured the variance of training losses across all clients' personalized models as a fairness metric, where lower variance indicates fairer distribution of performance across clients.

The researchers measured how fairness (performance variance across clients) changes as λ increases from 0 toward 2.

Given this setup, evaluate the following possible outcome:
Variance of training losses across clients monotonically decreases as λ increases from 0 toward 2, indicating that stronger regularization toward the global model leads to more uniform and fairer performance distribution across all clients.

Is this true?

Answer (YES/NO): NO